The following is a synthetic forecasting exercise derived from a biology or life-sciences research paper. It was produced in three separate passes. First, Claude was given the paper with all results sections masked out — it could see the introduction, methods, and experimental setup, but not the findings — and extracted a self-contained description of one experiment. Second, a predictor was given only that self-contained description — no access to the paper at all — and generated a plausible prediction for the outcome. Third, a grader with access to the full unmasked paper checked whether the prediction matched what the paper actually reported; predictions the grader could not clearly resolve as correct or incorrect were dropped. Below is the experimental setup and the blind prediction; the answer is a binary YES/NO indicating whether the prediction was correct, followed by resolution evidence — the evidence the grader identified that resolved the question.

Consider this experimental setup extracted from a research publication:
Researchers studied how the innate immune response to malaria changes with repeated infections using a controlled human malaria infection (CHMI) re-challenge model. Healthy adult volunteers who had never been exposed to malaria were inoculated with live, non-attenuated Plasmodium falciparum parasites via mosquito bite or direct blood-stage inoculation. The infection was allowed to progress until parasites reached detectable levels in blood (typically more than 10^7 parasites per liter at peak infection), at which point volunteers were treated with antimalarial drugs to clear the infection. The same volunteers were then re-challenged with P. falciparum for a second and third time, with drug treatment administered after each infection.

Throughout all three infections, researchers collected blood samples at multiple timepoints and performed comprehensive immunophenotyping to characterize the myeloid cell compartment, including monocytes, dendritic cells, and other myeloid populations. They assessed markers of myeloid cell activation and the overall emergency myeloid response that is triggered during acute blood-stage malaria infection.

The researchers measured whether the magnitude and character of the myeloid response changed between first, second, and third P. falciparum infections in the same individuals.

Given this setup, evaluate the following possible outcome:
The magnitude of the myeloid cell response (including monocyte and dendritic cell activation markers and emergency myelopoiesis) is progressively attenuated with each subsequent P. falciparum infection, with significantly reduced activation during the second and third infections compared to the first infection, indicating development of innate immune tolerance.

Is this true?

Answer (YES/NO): NO